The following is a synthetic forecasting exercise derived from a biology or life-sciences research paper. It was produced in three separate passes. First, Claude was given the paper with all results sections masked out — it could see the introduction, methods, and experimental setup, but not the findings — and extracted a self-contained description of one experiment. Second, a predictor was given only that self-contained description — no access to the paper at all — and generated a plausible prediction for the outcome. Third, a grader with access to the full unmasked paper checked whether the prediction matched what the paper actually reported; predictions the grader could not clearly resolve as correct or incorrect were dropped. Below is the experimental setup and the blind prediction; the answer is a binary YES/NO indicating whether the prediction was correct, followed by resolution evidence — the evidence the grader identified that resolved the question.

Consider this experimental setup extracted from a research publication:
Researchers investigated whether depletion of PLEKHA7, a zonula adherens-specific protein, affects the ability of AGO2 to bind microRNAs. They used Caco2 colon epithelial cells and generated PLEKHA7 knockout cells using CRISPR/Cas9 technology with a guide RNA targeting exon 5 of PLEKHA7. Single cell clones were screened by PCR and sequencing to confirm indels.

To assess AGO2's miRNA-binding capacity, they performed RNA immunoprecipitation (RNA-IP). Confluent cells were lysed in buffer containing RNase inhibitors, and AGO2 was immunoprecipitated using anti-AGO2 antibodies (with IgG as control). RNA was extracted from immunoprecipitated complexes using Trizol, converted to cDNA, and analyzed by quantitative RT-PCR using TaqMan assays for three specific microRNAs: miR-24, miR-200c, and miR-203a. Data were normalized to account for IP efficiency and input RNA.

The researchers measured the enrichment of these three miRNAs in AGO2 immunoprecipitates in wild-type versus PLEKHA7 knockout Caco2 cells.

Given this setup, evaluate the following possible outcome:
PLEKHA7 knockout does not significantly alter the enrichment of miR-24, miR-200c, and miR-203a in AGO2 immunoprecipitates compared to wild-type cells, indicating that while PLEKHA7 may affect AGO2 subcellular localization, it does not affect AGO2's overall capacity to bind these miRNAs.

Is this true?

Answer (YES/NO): NO